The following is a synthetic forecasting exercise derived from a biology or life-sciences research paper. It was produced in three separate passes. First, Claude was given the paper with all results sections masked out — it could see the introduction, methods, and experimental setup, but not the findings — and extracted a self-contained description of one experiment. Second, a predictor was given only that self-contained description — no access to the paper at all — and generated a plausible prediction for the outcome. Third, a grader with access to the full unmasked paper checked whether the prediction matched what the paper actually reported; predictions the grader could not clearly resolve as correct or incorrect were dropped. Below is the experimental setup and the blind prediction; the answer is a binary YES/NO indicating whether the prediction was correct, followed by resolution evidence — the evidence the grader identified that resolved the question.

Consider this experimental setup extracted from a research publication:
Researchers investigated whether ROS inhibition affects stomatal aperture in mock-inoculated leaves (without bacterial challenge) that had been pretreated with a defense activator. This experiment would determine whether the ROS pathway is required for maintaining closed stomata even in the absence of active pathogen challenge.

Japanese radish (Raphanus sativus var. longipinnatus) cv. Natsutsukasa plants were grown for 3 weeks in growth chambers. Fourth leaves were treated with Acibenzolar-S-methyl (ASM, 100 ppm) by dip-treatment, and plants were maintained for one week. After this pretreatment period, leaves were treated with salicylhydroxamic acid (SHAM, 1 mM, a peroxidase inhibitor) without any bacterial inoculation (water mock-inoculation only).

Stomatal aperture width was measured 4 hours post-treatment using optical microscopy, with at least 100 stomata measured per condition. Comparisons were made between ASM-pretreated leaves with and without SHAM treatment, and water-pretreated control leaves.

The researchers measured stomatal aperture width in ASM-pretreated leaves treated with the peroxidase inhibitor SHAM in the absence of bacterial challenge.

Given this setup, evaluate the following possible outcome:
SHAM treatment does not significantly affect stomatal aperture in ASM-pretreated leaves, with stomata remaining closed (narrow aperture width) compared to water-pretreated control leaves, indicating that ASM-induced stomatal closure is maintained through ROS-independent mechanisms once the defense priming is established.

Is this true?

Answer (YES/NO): NO